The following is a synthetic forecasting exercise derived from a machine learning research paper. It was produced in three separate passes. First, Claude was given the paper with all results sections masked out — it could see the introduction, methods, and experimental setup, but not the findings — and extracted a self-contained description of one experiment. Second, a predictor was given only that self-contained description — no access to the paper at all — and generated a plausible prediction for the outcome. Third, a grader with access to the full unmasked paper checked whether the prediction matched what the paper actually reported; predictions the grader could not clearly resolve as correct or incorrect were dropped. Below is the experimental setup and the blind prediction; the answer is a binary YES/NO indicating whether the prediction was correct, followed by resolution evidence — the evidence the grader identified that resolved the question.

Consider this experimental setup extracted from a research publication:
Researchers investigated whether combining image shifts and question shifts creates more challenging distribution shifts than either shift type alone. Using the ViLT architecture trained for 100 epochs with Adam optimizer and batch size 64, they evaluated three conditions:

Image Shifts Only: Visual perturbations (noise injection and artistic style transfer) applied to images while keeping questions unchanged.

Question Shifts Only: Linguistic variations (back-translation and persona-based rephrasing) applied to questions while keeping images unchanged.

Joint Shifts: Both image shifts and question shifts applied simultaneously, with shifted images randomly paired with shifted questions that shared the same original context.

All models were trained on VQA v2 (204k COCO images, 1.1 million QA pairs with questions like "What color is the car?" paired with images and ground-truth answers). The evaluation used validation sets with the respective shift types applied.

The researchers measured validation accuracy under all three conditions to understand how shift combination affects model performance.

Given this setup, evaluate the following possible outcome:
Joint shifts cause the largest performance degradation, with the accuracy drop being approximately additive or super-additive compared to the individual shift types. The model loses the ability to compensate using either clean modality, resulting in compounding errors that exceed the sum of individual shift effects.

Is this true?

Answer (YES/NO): NO